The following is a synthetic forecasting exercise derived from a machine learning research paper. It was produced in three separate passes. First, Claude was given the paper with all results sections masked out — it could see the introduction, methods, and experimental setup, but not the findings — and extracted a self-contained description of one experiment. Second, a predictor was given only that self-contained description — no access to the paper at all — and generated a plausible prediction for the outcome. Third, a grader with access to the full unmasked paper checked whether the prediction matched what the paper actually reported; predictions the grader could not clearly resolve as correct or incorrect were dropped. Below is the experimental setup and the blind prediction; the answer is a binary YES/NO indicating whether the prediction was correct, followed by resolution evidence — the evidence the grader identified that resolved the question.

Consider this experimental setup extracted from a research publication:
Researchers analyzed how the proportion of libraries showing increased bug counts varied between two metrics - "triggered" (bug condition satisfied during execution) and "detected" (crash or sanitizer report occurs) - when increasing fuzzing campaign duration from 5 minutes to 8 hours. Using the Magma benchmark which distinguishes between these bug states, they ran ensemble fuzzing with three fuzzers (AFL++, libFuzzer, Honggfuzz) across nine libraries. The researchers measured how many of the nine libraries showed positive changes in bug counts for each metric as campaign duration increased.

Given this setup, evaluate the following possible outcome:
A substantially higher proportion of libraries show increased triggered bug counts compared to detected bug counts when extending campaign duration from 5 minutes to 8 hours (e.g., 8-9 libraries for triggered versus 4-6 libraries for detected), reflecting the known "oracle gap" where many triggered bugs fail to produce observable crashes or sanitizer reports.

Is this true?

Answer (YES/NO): NO